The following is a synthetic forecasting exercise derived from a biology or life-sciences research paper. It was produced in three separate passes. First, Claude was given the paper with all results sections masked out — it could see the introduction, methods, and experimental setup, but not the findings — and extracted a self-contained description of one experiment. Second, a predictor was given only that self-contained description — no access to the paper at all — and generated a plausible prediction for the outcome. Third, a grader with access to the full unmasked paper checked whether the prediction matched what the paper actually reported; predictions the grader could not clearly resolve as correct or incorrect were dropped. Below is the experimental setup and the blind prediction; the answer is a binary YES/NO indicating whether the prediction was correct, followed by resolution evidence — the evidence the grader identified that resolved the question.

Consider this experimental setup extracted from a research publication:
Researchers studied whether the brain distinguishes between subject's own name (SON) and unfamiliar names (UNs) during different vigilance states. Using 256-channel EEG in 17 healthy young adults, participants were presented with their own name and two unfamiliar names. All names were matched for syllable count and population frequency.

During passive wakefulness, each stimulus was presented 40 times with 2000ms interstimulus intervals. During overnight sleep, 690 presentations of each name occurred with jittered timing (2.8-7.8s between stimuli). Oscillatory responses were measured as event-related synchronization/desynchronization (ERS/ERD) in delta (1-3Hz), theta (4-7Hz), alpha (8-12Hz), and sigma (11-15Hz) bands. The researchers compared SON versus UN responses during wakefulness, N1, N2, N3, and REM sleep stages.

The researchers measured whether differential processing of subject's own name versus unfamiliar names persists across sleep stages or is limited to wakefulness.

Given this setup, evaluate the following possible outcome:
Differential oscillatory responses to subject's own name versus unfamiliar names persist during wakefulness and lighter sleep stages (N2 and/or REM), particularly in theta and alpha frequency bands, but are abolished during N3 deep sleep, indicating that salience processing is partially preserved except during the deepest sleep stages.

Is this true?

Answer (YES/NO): NO